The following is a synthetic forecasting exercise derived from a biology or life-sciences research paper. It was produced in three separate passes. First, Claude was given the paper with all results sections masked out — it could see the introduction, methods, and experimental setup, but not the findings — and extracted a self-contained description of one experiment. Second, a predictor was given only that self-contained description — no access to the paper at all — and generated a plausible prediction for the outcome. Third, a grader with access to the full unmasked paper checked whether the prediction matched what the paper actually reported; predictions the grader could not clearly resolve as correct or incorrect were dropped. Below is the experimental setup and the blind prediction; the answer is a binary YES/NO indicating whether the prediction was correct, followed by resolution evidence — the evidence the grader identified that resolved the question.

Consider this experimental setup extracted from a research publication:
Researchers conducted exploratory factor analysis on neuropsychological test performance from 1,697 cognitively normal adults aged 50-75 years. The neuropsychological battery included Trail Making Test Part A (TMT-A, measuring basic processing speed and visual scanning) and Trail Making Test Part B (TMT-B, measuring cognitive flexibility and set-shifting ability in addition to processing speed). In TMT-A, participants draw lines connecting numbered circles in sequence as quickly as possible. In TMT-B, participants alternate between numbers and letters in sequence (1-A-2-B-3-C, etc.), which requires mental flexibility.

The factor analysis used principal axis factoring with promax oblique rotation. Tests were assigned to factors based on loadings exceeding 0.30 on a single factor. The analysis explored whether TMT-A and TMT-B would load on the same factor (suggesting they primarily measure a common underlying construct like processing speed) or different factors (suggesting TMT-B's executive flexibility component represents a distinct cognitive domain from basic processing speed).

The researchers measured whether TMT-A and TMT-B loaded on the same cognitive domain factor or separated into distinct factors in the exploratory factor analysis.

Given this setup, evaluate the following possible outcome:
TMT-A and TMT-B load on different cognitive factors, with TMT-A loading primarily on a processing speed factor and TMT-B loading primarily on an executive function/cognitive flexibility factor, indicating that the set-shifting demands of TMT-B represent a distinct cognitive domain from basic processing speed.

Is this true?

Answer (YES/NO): NO